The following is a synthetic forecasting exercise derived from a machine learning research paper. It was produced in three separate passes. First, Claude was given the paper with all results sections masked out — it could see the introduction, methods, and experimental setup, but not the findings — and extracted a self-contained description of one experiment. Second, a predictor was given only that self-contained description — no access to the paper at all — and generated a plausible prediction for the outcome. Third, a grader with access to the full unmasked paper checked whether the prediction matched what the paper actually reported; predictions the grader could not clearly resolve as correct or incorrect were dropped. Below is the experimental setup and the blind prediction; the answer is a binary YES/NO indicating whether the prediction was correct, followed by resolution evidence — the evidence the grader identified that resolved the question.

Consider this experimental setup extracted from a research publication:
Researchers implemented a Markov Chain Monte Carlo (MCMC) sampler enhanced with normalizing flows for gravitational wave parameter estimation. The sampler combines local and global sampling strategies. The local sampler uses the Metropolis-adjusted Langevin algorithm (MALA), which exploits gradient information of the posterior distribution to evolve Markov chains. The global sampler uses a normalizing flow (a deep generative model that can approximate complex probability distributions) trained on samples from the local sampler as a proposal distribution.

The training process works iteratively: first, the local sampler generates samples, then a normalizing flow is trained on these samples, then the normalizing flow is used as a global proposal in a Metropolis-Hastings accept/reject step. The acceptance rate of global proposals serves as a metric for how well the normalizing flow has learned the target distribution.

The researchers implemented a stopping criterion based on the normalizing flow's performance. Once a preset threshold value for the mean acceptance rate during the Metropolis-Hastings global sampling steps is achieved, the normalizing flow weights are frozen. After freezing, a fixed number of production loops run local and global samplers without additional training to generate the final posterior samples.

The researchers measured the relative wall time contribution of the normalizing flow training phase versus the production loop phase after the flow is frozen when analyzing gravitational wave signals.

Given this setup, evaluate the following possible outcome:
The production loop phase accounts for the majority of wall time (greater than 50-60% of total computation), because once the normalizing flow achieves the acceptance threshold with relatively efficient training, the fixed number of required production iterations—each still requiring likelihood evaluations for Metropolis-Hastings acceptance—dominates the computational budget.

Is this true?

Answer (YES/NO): NO